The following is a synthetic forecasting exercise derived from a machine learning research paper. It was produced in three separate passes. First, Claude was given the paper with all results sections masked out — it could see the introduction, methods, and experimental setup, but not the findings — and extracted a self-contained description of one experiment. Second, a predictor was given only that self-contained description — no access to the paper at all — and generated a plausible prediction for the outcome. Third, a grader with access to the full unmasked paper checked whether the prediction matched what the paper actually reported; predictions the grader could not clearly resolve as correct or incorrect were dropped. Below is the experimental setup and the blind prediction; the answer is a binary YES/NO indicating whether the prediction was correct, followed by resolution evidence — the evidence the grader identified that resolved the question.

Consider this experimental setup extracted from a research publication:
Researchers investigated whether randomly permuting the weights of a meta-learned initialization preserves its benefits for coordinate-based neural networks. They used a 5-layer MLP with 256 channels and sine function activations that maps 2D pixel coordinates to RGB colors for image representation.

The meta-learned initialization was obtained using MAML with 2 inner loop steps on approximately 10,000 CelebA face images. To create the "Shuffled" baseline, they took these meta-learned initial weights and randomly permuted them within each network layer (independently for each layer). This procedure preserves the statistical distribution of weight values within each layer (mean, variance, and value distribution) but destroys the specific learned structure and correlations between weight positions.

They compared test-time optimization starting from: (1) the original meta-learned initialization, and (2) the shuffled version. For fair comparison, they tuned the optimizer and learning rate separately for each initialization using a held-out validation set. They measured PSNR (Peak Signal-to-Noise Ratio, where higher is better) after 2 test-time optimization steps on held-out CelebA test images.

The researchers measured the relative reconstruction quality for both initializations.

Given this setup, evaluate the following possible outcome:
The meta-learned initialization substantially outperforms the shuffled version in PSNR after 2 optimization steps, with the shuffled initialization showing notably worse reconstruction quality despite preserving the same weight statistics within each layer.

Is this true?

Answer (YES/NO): YES